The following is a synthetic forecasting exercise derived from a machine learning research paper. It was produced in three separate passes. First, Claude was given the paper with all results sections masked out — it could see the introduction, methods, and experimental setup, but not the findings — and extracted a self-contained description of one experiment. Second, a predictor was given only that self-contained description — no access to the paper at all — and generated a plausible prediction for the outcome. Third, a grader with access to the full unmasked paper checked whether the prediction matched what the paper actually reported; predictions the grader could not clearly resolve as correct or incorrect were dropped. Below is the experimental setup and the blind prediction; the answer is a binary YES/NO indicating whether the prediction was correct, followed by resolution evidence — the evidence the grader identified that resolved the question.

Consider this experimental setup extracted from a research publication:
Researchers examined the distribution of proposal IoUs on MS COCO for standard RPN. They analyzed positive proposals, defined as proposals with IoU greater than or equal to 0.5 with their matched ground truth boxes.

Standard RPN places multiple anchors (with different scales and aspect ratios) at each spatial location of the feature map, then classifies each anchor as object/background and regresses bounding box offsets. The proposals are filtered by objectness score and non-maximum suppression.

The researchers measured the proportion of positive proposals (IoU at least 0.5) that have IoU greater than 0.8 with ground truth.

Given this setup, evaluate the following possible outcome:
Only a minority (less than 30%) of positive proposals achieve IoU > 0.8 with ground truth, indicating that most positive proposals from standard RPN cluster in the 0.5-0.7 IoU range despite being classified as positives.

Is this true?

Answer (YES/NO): NO